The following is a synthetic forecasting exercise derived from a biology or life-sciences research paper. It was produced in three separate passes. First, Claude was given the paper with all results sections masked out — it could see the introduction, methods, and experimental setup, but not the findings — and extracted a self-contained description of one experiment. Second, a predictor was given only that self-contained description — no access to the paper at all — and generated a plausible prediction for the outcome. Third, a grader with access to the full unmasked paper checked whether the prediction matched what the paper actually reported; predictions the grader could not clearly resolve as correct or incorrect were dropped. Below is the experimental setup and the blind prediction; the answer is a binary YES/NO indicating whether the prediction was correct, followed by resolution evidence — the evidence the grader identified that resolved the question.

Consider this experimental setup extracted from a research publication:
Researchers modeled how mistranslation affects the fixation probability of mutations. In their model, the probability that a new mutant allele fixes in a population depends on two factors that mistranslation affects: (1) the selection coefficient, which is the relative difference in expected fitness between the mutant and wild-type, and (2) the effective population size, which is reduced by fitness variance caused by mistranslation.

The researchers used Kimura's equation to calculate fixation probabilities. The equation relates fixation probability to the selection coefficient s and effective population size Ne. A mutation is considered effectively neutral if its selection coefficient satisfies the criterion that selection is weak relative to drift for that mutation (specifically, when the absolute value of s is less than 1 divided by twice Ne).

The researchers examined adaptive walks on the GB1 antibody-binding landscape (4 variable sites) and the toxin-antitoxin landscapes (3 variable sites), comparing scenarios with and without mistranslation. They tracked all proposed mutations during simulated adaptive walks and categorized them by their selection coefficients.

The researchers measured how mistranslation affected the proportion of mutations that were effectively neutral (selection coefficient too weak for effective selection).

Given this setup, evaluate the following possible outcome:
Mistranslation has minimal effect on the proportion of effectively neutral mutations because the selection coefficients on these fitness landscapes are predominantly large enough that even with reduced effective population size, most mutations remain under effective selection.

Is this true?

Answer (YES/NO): NO